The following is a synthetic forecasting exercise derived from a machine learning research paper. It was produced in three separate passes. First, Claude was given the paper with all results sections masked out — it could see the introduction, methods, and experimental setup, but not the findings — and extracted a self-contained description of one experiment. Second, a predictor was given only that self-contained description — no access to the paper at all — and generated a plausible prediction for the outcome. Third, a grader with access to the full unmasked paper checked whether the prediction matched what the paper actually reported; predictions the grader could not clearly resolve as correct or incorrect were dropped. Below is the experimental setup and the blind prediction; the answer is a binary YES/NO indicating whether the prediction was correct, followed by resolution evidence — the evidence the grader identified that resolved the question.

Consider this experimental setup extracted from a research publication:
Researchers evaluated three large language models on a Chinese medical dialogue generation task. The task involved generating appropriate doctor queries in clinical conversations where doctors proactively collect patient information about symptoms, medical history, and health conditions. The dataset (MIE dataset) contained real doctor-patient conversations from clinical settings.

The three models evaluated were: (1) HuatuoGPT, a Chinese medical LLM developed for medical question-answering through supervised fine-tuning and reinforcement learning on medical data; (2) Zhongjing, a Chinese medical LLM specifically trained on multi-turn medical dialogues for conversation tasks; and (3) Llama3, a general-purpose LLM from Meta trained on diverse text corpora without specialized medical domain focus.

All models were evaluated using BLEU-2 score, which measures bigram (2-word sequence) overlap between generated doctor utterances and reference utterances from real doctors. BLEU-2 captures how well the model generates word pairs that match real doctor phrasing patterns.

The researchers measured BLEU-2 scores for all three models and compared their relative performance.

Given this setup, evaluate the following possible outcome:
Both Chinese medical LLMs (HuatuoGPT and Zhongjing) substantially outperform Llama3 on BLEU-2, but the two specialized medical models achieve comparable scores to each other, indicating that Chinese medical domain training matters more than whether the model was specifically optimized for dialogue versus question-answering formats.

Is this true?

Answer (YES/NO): NO